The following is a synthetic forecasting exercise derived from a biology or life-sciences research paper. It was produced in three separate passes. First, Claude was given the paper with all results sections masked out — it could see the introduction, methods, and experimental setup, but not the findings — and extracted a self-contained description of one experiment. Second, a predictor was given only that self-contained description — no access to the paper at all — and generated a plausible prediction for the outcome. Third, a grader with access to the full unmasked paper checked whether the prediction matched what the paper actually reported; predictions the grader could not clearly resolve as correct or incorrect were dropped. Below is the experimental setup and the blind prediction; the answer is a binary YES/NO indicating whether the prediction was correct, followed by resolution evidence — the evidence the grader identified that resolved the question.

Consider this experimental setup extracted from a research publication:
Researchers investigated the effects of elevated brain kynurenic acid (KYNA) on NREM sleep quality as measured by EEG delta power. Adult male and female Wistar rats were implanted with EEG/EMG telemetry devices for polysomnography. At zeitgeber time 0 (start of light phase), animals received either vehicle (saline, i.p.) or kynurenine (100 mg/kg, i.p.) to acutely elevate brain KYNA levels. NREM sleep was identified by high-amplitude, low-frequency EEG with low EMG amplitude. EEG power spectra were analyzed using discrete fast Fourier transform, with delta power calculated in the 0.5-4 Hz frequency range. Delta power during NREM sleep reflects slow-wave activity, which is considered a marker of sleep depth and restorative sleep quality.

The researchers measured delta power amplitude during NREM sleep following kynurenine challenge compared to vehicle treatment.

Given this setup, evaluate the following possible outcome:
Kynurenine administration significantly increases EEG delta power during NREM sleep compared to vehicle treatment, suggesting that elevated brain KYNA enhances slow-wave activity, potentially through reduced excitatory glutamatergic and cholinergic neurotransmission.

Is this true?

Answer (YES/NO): NO